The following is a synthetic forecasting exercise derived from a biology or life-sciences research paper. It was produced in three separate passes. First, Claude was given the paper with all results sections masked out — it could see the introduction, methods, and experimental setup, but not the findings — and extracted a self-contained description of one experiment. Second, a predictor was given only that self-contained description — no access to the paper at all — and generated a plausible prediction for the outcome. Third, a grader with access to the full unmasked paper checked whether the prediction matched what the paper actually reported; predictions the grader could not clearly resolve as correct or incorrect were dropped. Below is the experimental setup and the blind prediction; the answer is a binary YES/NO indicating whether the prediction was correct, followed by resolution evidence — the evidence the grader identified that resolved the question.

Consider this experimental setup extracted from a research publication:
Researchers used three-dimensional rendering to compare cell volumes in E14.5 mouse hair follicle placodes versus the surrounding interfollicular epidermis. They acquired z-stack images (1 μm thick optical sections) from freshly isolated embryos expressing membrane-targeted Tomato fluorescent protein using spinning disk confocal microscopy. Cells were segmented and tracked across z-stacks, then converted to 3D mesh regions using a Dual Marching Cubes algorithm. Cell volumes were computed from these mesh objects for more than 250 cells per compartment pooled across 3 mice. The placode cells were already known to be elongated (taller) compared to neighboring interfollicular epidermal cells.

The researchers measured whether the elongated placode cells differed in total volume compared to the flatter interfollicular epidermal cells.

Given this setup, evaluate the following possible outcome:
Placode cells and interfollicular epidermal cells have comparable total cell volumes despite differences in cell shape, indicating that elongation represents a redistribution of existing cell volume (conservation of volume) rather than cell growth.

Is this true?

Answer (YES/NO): YES